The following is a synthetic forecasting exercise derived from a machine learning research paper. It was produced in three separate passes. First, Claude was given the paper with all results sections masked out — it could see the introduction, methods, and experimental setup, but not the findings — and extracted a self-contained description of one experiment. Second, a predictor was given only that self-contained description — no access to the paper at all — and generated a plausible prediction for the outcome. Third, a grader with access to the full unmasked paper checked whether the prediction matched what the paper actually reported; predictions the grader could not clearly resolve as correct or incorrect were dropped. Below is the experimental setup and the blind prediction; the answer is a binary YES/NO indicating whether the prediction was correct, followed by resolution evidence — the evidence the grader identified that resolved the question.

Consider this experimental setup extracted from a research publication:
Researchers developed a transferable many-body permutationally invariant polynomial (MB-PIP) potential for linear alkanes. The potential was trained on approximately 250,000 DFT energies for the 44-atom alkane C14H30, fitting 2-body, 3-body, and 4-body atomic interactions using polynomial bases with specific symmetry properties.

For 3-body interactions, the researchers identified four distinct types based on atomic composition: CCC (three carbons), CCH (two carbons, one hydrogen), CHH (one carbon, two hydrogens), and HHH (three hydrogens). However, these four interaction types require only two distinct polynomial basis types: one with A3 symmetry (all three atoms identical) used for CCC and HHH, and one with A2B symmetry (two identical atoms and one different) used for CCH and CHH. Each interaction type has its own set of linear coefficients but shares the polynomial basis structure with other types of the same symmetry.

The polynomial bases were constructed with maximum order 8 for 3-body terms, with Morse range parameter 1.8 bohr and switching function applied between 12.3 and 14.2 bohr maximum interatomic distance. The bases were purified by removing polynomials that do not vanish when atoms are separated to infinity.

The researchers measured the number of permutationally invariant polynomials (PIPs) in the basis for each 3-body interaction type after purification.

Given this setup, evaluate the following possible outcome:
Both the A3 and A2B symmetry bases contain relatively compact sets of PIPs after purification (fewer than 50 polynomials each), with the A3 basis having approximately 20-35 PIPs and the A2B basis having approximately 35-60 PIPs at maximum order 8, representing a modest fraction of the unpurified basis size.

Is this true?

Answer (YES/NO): NO